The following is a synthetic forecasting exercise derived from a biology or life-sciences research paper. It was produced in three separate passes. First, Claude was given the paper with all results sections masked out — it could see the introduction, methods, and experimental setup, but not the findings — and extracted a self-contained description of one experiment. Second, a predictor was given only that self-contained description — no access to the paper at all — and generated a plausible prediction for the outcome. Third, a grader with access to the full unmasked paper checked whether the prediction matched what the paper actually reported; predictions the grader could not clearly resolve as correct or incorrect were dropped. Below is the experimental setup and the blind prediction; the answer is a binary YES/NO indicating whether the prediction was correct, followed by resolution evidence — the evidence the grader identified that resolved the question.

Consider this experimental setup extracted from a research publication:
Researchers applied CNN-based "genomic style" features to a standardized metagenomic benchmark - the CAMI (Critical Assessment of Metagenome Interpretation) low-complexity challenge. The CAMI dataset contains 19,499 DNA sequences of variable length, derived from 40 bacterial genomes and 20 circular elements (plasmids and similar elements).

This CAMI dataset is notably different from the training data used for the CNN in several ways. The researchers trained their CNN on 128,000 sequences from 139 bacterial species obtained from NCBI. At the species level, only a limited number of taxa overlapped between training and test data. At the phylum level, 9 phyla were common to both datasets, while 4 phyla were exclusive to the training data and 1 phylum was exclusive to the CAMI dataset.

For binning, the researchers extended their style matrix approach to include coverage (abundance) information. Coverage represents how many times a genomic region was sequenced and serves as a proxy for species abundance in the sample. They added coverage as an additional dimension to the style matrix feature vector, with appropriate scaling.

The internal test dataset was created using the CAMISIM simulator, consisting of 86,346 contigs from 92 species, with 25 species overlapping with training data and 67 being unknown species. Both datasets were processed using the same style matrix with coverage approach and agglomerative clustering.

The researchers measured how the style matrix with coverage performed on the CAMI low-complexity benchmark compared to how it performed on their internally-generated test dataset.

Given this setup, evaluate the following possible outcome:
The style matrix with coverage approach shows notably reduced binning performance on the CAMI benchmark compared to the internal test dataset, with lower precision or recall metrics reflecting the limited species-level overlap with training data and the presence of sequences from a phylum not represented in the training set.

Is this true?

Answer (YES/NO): NO